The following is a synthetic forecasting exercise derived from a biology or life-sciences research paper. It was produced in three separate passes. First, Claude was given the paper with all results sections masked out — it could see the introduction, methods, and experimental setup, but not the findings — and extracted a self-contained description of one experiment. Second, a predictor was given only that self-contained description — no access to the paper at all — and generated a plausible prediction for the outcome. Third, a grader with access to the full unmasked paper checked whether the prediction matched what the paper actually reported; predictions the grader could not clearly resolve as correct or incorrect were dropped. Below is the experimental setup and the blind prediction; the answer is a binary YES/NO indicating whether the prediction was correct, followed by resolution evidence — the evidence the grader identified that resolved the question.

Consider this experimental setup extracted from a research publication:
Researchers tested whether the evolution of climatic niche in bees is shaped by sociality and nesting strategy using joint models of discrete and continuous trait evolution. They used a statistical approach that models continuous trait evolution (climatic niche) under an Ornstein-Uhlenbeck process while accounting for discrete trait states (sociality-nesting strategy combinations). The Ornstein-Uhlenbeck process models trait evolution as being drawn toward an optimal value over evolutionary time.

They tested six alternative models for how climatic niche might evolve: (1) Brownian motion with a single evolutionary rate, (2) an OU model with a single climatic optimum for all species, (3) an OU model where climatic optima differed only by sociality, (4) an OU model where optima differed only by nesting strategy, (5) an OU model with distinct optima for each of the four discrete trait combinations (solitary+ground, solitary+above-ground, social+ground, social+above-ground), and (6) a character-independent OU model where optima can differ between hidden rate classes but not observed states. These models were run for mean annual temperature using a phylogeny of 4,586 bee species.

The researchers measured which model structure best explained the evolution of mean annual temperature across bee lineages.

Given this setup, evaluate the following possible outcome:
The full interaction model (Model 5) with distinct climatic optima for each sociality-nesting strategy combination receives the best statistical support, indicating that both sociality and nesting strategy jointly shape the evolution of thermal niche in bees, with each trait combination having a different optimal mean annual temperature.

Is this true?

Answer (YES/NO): YES